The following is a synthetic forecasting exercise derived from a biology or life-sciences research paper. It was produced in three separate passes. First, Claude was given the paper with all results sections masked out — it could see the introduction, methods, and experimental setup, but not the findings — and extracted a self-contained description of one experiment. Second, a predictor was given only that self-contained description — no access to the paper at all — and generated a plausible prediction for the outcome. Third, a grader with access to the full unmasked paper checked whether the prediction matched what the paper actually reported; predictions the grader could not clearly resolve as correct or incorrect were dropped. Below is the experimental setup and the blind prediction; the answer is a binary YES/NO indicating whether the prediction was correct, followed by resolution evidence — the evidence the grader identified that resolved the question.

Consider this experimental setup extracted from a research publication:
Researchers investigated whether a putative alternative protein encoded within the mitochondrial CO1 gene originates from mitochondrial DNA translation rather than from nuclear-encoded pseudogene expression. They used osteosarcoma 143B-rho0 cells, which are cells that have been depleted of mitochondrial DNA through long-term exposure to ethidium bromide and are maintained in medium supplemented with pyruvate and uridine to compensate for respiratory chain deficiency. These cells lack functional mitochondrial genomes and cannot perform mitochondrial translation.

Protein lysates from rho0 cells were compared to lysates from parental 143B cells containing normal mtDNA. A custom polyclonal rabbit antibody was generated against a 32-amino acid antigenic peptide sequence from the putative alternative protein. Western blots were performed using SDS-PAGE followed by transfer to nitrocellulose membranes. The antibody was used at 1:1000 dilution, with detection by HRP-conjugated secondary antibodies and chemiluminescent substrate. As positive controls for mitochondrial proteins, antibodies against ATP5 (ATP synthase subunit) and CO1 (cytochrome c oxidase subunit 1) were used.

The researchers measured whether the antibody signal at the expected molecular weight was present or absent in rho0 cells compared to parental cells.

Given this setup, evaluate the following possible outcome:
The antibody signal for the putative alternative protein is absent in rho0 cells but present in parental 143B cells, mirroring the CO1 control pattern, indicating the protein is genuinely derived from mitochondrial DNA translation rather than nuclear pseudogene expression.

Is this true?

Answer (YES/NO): YES